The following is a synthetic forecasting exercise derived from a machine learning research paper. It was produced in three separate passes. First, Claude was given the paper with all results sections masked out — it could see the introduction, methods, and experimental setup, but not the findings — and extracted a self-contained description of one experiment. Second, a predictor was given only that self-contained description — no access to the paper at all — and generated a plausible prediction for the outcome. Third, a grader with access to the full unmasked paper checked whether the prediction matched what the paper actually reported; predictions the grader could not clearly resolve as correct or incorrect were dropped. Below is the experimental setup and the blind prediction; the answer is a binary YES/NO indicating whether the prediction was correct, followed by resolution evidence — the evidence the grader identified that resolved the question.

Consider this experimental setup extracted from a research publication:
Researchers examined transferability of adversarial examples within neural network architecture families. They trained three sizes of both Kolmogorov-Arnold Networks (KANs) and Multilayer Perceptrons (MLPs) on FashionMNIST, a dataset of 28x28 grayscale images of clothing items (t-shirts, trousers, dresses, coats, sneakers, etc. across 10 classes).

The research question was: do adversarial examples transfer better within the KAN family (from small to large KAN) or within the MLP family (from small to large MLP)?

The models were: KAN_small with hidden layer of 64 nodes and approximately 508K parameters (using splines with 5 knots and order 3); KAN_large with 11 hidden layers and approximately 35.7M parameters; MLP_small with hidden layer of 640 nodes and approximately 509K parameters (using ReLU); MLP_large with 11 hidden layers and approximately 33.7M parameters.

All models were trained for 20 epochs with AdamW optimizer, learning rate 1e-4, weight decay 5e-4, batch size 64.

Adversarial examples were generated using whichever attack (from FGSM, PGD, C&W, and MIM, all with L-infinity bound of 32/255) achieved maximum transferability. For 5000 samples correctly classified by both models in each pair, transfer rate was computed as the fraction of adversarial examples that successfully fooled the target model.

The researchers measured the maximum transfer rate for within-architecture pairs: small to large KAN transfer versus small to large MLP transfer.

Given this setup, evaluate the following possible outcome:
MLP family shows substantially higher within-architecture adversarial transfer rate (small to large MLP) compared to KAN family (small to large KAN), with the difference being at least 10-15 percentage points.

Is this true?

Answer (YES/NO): YES